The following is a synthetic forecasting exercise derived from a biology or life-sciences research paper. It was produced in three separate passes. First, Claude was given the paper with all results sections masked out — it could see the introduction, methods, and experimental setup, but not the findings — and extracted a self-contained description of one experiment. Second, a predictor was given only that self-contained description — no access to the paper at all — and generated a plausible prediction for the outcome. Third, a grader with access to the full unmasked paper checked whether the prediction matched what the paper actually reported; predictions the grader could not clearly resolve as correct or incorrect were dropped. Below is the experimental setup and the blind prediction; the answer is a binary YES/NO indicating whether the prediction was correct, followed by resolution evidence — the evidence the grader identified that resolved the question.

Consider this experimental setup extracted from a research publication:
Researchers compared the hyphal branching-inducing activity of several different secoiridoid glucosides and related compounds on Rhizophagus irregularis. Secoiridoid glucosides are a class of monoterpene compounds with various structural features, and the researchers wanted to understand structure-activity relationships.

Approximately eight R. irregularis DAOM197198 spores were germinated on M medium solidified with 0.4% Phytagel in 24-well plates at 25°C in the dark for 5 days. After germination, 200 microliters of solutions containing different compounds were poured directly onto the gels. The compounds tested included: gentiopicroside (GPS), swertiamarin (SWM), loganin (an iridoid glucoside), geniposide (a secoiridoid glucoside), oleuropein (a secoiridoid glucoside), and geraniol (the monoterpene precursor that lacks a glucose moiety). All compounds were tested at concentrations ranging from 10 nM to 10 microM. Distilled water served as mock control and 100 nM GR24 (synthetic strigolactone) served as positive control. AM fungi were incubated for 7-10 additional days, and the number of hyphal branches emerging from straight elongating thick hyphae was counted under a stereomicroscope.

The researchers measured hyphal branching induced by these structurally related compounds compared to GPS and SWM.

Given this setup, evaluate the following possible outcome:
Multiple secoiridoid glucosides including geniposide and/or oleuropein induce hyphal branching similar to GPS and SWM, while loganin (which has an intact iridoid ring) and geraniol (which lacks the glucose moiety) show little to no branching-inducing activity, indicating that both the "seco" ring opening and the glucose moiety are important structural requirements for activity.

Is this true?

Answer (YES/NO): NO